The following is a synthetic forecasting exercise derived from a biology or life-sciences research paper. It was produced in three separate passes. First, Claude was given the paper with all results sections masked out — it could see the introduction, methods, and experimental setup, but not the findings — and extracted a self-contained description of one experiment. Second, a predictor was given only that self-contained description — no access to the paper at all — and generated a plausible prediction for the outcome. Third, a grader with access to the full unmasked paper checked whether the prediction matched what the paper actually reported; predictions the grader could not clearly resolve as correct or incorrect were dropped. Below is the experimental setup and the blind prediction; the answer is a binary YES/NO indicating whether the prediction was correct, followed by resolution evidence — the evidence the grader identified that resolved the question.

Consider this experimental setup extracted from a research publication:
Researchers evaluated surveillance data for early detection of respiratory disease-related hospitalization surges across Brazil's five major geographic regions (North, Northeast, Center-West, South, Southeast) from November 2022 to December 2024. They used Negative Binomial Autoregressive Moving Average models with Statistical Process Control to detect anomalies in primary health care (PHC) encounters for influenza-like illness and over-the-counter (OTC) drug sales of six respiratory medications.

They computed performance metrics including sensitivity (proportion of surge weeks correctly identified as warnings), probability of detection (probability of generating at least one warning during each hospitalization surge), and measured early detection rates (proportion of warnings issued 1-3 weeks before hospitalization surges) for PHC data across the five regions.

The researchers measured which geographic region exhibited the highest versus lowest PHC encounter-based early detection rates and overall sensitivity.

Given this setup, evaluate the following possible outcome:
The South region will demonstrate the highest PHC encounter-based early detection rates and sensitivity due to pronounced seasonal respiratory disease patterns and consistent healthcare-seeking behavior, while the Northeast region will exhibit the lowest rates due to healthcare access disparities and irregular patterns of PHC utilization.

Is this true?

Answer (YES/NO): NO